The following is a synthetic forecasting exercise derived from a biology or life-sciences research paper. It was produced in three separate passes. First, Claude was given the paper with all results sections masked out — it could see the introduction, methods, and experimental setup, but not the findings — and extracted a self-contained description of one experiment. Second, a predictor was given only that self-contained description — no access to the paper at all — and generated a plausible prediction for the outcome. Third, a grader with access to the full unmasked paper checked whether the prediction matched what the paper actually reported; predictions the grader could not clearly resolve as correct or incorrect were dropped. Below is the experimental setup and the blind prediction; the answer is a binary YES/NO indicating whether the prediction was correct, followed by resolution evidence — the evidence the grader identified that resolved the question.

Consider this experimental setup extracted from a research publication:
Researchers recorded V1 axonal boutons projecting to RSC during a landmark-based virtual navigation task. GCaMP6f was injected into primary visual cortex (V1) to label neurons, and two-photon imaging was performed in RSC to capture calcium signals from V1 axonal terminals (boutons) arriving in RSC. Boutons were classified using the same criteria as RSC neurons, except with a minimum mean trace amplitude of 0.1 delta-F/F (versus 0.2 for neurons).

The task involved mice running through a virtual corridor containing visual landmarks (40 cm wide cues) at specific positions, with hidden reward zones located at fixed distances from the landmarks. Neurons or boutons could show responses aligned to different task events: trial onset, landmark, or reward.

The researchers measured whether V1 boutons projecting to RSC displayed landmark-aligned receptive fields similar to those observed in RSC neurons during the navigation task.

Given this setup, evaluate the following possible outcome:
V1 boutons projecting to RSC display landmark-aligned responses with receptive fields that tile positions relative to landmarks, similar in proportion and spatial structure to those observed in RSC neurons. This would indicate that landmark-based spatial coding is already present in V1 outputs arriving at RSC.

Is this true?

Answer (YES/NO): YES